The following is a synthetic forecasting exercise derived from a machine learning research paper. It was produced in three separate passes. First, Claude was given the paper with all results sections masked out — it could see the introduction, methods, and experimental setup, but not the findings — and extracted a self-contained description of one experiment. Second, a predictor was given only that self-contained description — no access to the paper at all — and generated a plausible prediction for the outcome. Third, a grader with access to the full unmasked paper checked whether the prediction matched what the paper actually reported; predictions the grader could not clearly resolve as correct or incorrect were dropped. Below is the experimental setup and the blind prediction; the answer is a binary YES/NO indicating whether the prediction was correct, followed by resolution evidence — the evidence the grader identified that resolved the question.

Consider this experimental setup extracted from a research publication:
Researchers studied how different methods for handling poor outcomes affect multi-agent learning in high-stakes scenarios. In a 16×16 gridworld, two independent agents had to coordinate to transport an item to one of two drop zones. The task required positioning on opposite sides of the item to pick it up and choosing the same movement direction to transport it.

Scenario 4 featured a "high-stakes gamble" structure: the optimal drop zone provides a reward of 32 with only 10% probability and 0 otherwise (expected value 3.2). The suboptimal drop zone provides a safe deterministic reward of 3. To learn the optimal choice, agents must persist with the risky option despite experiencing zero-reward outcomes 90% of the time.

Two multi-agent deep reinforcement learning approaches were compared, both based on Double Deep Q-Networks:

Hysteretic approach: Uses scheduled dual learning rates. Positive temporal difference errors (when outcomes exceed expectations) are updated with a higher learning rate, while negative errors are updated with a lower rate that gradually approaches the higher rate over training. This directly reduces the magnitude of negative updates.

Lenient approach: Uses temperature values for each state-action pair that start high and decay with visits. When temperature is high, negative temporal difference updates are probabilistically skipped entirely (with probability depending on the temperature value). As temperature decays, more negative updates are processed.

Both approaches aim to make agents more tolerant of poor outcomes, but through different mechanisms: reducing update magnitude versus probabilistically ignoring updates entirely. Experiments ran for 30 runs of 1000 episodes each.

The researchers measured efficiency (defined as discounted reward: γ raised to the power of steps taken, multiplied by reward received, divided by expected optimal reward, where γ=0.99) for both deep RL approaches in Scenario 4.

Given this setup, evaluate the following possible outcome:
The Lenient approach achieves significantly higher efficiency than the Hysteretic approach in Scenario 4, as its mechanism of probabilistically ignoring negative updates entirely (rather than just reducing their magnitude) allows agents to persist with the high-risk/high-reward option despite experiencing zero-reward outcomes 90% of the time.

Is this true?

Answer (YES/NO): NO